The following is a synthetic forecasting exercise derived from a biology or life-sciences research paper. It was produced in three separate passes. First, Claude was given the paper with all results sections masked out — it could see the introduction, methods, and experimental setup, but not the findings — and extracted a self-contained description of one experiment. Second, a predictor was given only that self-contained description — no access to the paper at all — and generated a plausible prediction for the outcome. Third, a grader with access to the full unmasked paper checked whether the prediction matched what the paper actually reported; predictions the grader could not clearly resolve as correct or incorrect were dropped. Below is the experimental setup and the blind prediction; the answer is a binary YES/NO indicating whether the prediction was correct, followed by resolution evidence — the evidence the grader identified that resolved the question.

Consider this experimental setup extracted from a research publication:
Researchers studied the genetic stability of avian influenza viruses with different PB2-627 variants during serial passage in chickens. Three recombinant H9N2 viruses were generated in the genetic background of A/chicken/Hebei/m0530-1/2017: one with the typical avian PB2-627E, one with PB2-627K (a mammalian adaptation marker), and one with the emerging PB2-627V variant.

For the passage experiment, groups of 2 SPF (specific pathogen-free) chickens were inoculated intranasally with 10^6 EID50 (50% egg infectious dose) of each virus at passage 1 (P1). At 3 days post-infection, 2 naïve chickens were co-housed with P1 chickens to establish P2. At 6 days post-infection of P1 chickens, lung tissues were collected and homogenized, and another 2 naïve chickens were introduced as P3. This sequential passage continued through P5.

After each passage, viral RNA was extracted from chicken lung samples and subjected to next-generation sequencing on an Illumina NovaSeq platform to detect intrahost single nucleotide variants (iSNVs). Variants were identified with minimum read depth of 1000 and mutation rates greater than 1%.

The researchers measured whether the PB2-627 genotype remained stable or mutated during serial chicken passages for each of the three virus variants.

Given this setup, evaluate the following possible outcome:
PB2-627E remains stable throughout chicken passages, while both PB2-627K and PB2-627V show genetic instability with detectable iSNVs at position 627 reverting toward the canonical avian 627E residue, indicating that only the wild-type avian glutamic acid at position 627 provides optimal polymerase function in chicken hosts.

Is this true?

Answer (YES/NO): NO